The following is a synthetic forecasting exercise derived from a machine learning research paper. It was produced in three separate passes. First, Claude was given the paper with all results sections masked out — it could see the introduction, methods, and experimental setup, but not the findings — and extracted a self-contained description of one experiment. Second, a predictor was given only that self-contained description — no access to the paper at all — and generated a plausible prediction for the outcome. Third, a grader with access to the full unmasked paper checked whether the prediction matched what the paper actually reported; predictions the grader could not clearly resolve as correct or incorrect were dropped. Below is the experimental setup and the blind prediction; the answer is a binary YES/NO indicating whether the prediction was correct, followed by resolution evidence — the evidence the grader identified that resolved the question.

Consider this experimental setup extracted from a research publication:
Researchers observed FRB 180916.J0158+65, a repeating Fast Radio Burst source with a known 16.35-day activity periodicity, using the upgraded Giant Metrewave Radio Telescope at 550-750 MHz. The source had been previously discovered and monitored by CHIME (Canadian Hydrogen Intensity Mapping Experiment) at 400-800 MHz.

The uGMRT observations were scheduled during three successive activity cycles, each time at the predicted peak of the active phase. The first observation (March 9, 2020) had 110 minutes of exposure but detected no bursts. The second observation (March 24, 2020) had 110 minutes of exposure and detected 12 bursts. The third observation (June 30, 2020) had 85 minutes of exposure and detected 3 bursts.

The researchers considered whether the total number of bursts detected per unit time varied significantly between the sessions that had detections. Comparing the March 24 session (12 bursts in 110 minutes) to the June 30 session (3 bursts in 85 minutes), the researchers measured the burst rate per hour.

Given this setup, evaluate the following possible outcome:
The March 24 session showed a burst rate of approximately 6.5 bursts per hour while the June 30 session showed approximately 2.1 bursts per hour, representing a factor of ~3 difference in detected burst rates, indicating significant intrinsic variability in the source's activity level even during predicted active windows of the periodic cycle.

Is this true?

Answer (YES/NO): YES